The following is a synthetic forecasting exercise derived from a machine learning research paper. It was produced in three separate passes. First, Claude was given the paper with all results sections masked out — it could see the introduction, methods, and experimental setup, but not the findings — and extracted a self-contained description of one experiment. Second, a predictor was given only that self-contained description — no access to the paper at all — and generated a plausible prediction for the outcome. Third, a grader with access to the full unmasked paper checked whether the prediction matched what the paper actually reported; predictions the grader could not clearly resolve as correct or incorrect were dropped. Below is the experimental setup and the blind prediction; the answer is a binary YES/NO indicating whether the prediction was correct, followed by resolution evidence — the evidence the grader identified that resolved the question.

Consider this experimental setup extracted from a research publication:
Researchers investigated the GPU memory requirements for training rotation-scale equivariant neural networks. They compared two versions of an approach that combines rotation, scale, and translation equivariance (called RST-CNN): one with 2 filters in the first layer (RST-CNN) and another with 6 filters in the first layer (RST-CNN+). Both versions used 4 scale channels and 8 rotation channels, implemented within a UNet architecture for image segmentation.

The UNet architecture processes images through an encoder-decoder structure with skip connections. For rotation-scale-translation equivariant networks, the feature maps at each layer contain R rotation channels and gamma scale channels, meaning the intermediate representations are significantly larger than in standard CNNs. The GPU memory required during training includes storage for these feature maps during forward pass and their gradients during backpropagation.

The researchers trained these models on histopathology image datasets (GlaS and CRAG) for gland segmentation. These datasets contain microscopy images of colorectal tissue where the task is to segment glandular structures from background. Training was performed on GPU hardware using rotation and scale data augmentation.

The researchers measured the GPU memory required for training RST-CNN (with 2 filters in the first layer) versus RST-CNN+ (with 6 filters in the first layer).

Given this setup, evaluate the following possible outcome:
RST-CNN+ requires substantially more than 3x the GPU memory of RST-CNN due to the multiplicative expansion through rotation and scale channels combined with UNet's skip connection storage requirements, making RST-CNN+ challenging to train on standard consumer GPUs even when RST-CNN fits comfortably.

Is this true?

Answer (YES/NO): NO